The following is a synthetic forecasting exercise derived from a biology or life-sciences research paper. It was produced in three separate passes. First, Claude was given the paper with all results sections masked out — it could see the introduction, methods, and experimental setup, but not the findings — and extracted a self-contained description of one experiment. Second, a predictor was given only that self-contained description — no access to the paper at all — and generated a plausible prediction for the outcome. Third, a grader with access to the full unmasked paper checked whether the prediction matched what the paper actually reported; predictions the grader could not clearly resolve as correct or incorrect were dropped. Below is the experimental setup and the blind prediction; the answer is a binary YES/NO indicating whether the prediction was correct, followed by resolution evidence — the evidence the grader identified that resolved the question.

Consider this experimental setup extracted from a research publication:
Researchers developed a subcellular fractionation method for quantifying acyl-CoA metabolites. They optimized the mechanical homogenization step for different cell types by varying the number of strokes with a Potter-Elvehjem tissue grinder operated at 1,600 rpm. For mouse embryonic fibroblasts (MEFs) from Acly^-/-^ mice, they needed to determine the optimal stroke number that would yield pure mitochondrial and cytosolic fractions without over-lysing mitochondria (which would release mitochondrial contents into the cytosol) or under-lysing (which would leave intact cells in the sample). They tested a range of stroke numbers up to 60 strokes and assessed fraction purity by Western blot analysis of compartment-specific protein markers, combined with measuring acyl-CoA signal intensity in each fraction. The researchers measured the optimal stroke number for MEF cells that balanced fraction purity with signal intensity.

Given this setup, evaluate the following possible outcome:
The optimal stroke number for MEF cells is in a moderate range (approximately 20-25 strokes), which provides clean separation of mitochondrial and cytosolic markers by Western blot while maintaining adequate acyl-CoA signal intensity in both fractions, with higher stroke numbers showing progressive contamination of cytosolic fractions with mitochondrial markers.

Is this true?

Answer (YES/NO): NO